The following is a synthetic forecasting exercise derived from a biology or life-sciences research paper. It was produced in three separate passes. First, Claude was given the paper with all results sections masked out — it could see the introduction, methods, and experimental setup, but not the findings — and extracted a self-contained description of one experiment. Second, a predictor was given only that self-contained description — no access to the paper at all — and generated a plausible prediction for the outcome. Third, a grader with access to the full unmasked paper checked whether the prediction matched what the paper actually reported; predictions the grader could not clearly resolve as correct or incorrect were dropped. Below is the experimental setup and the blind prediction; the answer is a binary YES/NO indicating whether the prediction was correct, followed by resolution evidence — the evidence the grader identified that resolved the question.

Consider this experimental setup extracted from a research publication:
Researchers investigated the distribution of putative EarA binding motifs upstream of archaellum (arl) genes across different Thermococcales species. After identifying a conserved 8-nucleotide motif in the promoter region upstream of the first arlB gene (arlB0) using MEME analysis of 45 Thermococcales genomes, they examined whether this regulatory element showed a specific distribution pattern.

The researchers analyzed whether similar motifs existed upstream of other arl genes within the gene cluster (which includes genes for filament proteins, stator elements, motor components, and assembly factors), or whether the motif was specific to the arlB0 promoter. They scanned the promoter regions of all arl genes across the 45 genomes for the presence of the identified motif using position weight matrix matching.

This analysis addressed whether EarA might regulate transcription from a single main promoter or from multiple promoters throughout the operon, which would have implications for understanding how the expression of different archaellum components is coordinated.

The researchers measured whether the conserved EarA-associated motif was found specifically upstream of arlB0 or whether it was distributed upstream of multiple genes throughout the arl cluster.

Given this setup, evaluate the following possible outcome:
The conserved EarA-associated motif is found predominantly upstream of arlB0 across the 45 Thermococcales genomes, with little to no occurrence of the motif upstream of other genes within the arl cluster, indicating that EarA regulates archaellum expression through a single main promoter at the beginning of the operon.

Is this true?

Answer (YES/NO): YES